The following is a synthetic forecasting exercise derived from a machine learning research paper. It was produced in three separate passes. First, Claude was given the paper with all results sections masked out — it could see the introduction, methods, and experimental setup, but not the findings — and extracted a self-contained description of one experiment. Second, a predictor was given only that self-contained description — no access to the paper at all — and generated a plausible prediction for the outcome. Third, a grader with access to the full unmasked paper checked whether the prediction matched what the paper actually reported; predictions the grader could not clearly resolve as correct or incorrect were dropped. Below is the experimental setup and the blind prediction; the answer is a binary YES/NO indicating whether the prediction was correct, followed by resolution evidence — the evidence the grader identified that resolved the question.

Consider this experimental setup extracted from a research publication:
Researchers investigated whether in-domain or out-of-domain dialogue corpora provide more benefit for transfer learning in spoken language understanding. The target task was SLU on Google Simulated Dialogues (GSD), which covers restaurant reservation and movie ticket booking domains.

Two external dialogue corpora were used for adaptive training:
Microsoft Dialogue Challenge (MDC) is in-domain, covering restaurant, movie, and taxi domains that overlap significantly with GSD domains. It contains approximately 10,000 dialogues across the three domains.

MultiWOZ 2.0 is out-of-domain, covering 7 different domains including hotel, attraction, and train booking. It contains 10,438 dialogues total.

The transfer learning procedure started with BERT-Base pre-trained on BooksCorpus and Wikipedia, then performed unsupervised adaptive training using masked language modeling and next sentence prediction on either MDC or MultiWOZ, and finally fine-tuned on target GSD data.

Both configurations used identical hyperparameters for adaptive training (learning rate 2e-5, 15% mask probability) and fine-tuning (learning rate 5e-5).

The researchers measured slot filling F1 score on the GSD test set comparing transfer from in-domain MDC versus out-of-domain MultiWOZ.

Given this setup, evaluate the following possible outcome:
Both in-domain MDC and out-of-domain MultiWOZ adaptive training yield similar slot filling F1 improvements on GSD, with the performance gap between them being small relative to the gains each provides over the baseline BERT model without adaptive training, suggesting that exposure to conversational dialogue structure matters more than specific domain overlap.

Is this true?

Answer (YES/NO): NO